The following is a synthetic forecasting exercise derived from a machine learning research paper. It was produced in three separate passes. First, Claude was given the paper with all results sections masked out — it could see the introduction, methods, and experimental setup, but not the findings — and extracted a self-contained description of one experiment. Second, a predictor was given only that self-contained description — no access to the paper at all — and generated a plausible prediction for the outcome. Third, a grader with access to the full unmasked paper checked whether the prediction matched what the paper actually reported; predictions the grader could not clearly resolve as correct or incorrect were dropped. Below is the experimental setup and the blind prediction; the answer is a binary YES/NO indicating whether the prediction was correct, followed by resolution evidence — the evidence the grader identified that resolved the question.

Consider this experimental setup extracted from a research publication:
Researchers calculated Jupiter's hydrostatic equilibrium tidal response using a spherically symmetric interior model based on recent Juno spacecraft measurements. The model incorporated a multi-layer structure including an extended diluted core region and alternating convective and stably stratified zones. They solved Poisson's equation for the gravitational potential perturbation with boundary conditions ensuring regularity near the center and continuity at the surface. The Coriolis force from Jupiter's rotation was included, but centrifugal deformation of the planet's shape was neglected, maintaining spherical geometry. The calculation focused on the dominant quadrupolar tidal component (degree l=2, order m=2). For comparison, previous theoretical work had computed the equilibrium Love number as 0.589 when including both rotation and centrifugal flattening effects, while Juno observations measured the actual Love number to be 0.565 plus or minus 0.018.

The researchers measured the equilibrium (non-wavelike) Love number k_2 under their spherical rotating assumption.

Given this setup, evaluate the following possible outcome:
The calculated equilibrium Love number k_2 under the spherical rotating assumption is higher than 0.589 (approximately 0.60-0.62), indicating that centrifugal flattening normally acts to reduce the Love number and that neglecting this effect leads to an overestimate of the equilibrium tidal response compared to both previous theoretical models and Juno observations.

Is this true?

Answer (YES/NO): NO